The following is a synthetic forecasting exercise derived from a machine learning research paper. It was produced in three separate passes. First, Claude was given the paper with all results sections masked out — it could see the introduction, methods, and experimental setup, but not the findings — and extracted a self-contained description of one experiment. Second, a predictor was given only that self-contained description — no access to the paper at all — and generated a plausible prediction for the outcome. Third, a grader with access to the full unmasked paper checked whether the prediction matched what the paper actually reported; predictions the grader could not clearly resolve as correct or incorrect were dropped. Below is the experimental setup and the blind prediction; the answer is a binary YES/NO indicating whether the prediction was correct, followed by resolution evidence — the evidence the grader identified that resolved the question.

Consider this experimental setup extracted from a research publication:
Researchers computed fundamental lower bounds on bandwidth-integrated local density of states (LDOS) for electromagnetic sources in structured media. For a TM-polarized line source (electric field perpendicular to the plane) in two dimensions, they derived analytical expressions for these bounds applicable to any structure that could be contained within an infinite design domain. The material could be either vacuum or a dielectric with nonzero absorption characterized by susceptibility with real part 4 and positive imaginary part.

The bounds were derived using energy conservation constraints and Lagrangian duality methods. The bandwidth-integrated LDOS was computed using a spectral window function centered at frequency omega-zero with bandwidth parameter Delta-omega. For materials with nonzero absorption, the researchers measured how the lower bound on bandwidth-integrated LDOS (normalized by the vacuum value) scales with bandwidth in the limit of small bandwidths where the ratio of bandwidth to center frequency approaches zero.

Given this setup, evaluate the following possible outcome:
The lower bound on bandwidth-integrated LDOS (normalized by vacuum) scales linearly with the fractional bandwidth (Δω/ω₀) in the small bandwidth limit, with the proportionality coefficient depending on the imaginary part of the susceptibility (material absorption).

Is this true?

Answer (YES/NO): NO